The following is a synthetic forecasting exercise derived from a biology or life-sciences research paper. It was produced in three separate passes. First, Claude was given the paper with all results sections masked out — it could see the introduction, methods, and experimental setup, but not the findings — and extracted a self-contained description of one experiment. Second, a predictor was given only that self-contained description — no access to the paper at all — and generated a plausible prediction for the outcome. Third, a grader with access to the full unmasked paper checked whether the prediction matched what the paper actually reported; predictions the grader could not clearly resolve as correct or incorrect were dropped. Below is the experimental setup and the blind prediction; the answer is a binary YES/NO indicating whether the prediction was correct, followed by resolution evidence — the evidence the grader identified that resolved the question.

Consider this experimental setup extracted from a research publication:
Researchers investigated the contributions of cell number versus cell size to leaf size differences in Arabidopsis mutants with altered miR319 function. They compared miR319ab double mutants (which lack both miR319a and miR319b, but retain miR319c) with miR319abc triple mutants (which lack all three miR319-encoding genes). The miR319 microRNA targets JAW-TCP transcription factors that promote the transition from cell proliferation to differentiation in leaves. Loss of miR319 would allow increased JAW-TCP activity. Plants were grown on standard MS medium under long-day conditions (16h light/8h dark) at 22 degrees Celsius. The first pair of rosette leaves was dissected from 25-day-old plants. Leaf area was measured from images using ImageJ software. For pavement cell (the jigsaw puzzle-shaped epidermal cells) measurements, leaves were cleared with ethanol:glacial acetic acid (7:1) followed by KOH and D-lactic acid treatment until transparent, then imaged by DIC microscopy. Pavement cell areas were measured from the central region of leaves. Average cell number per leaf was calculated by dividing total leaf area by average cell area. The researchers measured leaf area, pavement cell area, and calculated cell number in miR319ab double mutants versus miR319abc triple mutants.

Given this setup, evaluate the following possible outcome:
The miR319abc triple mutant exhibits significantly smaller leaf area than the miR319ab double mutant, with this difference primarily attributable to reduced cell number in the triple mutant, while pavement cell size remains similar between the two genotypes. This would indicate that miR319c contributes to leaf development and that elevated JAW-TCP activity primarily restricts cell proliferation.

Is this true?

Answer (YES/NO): YES